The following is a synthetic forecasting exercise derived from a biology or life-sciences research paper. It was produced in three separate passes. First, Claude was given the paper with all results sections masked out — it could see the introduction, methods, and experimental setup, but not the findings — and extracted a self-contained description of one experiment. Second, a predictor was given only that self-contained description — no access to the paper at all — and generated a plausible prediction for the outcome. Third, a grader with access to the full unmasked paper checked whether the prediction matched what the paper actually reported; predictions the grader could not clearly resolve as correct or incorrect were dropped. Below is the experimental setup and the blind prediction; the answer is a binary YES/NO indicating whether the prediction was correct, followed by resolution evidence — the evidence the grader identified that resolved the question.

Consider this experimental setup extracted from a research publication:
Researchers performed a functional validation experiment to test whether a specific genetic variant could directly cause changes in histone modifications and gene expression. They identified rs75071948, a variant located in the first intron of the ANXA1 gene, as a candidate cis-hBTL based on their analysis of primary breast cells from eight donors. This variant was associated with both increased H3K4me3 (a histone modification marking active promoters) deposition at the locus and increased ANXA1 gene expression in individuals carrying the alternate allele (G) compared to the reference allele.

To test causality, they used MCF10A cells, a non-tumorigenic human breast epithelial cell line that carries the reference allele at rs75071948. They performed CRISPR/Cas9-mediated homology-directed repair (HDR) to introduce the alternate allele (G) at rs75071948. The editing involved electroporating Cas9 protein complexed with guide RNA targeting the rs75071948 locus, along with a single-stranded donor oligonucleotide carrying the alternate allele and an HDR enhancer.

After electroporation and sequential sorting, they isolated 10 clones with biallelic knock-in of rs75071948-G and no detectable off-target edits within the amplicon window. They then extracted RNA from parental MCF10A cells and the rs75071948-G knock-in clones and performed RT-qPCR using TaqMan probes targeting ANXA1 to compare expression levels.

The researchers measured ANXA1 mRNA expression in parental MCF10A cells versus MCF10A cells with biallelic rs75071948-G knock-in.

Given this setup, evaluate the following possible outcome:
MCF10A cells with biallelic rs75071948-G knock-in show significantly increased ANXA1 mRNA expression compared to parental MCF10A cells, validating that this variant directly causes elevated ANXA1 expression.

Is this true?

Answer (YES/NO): YES